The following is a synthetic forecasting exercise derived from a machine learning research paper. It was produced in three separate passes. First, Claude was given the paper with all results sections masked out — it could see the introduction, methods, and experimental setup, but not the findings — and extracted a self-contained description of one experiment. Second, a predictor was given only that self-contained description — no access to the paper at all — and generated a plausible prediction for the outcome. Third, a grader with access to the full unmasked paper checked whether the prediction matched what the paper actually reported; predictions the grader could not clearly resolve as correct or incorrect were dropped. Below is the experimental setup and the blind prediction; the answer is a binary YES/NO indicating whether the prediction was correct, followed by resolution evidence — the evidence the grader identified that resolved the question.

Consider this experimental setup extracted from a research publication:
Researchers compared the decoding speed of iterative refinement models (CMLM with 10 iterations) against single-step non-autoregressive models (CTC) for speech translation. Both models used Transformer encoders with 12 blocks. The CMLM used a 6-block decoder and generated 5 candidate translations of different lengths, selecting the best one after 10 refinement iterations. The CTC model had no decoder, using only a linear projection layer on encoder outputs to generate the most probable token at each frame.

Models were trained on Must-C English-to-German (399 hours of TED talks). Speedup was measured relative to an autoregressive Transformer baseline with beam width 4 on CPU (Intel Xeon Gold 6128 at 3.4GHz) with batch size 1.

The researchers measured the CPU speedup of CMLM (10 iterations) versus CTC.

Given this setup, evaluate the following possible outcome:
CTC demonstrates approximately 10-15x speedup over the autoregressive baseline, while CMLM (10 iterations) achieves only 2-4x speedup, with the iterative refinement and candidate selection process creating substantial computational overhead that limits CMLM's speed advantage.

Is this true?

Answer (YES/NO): YES